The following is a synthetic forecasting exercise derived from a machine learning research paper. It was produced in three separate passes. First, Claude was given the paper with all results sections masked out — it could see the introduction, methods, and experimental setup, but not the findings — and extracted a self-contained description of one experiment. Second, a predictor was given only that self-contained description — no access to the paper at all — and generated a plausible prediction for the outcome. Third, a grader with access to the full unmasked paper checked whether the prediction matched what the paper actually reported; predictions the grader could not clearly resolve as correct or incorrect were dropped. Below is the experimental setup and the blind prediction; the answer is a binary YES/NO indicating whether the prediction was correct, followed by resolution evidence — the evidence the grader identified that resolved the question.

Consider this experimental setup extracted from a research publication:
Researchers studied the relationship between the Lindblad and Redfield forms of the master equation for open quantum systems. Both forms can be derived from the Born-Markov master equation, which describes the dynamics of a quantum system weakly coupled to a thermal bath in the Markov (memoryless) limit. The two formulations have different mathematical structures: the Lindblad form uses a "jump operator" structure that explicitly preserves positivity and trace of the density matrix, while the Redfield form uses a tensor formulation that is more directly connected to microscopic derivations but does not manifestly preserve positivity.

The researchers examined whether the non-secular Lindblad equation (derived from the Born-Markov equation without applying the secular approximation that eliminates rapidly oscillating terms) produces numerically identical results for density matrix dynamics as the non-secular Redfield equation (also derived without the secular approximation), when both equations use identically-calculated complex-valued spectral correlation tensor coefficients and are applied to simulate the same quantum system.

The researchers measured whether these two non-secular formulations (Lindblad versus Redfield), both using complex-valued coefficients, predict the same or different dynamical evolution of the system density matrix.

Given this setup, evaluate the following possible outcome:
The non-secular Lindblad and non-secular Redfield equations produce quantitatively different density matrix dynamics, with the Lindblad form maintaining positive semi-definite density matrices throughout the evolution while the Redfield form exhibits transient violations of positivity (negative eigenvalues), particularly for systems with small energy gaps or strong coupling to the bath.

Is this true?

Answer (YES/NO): NO